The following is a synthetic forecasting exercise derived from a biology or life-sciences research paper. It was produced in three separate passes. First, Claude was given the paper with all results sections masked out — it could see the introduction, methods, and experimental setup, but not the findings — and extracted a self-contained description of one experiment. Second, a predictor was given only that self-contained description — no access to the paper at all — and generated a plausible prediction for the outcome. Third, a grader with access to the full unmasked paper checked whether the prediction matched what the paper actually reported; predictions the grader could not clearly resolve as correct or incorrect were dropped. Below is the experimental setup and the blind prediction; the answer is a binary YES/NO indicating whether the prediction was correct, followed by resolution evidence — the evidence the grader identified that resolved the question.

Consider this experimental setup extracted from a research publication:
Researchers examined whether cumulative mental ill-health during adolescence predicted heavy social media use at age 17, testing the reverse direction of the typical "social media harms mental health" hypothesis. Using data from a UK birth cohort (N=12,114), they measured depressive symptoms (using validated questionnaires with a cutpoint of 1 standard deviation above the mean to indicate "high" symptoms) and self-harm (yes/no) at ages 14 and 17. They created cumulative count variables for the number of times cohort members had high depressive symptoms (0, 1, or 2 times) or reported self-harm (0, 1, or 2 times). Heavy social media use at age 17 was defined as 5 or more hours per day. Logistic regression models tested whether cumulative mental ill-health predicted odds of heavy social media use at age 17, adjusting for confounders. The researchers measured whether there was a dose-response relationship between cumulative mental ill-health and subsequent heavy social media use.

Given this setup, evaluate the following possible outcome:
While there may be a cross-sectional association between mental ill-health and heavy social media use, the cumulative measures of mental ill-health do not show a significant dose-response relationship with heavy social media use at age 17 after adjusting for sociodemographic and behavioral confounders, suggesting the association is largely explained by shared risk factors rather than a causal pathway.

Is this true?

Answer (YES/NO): NO